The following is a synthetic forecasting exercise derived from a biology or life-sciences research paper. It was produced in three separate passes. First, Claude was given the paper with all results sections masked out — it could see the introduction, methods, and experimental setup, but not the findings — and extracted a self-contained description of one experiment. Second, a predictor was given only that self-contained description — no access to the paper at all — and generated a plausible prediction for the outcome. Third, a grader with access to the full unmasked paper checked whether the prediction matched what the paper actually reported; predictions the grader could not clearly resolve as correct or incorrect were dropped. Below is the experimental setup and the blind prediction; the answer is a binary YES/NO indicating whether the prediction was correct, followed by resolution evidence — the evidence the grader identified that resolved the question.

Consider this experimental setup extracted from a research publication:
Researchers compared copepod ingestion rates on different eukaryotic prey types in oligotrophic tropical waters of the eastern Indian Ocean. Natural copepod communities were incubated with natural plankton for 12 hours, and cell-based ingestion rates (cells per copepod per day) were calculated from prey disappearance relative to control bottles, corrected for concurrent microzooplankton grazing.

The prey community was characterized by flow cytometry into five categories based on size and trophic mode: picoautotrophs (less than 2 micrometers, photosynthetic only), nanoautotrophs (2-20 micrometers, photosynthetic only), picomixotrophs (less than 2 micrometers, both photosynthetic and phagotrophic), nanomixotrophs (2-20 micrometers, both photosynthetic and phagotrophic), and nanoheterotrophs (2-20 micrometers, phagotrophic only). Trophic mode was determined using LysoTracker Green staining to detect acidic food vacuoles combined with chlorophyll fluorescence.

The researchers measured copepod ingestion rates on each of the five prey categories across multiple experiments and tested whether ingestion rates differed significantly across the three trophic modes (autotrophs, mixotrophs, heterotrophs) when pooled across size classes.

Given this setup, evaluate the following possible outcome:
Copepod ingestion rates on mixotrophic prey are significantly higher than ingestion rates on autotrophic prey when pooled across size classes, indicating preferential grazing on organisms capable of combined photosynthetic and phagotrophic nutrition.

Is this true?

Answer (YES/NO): NO